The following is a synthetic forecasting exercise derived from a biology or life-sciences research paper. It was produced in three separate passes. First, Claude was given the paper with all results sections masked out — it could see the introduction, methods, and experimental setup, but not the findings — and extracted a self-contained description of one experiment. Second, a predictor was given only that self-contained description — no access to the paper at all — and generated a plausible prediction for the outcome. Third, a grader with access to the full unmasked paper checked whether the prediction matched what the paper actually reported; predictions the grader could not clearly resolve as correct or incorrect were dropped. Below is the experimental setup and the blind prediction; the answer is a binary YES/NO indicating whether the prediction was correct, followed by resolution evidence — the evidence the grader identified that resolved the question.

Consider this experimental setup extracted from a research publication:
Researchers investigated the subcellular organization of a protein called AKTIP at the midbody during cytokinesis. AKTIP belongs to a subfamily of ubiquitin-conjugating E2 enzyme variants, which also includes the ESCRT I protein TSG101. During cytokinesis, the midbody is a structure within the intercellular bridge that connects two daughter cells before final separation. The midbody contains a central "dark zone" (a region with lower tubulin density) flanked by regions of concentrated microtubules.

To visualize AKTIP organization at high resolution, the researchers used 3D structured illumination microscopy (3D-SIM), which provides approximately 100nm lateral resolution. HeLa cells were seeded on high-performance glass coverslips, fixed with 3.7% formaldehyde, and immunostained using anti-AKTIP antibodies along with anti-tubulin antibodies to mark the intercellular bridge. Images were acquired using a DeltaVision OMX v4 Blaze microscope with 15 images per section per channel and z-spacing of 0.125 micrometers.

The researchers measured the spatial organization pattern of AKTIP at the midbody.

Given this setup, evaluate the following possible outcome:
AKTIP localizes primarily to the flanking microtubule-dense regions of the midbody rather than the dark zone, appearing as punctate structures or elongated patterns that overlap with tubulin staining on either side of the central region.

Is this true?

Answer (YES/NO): NO